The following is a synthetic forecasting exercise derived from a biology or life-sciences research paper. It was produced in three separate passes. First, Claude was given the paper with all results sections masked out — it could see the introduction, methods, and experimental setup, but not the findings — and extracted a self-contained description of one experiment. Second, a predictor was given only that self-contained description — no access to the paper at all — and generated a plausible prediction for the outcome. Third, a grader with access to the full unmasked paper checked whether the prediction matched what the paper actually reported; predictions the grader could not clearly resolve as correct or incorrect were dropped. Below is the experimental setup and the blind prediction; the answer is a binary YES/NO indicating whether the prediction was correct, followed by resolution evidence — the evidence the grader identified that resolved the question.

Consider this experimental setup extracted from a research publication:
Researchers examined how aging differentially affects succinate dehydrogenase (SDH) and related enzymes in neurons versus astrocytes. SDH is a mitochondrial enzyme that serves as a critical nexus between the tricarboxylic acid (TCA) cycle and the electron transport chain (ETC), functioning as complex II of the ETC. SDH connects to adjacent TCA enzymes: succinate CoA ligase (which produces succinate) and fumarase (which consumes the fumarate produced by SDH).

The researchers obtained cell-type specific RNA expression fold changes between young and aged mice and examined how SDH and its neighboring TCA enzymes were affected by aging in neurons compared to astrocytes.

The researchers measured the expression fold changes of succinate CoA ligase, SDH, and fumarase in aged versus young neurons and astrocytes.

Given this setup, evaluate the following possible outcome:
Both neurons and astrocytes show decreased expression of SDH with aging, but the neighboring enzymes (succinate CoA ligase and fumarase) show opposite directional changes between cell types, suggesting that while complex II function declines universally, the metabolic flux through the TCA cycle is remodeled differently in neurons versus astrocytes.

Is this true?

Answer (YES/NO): YES